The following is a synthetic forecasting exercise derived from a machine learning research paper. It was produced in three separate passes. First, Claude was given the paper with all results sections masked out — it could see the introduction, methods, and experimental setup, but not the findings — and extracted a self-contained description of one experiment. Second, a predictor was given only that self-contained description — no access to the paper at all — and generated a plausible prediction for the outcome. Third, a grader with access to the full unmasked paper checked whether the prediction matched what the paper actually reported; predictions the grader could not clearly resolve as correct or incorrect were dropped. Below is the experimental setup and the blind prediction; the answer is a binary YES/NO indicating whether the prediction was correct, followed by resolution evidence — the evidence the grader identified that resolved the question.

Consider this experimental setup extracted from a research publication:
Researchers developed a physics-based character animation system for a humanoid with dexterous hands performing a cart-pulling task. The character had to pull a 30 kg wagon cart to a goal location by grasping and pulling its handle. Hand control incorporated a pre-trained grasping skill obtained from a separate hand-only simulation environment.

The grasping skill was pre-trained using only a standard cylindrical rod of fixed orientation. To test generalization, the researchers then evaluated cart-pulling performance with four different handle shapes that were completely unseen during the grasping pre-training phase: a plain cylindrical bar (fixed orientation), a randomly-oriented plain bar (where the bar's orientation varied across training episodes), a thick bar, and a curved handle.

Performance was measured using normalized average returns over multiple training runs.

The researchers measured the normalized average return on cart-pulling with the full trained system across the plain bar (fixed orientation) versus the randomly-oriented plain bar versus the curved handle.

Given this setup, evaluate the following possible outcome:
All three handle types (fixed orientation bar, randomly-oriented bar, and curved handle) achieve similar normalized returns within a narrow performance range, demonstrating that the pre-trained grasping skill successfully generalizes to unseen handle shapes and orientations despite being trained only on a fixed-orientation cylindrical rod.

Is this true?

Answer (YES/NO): YES